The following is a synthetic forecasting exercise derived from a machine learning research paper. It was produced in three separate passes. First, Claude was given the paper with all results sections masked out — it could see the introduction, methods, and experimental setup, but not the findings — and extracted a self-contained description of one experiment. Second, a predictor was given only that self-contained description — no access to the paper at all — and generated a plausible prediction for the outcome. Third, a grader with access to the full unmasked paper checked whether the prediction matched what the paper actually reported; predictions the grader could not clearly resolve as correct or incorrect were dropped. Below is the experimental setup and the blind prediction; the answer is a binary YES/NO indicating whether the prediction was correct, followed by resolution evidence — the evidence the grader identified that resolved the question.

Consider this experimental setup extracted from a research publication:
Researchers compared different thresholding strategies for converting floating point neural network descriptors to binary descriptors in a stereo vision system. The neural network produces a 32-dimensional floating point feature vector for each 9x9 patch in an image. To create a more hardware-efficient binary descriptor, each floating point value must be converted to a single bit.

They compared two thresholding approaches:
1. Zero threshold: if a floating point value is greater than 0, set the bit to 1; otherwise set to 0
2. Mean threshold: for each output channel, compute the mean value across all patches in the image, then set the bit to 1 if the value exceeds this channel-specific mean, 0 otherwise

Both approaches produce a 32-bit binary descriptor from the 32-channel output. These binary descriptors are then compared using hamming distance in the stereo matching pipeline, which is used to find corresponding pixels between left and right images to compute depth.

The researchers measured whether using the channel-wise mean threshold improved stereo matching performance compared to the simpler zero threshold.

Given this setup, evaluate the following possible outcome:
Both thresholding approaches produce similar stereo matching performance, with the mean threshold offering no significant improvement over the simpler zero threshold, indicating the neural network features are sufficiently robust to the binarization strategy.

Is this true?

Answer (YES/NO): YES